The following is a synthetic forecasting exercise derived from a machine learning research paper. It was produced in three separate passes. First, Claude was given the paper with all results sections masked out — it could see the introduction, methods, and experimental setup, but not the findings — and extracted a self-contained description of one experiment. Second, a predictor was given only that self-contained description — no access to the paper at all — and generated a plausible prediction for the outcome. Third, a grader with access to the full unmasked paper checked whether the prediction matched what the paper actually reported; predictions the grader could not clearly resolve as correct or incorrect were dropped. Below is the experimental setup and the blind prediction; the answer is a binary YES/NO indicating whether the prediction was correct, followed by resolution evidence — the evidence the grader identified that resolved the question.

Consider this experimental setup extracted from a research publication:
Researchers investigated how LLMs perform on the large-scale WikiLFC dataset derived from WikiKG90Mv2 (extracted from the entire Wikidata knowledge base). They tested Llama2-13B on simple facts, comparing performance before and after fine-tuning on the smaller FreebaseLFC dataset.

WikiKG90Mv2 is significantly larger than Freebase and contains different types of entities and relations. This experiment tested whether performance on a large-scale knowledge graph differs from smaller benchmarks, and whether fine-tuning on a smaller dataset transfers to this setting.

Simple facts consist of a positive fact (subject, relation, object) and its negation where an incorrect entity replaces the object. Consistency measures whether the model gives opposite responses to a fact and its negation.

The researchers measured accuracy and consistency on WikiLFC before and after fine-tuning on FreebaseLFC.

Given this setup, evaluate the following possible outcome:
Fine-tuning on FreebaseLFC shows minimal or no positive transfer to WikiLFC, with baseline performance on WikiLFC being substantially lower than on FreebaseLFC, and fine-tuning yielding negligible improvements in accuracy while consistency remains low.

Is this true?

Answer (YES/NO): NO